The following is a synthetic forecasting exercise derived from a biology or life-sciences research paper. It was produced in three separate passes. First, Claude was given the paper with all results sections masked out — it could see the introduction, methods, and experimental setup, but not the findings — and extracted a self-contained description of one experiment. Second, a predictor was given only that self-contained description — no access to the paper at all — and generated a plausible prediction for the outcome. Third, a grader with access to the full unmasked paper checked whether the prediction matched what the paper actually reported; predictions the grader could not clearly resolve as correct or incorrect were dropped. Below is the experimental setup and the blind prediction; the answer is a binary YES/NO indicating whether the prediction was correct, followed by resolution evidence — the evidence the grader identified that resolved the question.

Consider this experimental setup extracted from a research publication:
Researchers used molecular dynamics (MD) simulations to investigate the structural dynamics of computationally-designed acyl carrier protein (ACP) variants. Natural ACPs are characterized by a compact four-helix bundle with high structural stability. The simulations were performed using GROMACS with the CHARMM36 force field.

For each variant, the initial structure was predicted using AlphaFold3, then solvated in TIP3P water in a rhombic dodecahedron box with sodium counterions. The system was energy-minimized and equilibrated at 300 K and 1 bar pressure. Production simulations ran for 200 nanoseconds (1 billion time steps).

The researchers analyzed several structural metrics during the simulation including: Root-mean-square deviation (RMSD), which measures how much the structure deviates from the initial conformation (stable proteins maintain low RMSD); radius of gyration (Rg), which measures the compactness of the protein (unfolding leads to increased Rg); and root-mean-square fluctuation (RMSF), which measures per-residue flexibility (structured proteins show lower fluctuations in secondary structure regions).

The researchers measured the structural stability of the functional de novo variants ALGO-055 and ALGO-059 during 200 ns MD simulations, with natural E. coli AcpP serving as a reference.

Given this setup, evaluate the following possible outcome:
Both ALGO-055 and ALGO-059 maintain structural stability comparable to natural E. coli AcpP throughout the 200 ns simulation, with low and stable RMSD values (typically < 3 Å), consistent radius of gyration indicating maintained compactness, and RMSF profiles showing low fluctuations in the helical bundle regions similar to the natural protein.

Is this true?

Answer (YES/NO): YES